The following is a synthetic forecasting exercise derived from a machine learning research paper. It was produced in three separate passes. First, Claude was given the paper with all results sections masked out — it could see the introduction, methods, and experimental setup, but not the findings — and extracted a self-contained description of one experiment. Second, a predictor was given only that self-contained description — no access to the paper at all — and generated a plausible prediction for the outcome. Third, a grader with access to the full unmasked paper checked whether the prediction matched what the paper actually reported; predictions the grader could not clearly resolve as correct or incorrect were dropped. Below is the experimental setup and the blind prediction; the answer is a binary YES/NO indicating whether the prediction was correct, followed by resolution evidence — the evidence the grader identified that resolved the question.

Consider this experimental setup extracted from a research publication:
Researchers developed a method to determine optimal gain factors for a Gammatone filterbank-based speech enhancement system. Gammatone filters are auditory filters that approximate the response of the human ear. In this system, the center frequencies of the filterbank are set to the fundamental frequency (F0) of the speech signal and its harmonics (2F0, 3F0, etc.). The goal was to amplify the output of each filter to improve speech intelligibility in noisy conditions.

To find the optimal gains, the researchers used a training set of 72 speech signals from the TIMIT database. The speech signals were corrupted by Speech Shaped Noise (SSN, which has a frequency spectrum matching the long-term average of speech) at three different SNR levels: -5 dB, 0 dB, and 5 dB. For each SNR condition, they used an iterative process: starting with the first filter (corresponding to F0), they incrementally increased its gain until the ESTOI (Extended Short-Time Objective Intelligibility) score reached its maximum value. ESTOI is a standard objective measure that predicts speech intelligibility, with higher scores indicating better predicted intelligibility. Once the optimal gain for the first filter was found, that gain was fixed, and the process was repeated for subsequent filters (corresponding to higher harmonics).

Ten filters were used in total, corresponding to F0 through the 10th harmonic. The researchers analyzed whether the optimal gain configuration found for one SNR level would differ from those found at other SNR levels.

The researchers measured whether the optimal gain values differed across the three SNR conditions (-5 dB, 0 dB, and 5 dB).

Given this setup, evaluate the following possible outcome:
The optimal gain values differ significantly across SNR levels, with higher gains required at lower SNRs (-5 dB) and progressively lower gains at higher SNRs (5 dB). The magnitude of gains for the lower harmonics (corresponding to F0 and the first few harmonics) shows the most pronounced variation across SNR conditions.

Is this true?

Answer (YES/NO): NO